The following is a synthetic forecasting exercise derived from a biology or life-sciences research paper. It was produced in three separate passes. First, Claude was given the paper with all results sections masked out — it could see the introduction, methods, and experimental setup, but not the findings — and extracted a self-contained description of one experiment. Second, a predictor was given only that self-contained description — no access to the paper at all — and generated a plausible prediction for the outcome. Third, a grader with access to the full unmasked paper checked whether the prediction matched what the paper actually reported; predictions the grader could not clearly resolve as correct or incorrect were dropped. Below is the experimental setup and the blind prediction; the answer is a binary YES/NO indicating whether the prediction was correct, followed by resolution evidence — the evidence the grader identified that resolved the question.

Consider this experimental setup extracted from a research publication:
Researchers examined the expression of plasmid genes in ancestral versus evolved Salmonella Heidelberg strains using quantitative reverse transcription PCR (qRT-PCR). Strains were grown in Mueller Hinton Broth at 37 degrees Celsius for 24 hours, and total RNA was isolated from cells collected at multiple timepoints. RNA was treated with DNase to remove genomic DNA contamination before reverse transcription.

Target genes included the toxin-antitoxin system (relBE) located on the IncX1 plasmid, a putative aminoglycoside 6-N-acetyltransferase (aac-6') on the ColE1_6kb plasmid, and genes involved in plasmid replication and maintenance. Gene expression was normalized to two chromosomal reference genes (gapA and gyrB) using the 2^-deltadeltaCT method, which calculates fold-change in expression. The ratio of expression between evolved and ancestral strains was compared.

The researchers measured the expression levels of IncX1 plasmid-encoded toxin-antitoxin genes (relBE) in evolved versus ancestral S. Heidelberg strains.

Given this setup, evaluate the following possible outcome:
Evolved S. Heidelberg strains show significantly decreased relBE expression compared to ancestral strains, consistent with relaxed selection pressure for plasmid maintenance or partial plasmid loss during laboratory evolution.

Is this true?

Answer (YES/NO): NO